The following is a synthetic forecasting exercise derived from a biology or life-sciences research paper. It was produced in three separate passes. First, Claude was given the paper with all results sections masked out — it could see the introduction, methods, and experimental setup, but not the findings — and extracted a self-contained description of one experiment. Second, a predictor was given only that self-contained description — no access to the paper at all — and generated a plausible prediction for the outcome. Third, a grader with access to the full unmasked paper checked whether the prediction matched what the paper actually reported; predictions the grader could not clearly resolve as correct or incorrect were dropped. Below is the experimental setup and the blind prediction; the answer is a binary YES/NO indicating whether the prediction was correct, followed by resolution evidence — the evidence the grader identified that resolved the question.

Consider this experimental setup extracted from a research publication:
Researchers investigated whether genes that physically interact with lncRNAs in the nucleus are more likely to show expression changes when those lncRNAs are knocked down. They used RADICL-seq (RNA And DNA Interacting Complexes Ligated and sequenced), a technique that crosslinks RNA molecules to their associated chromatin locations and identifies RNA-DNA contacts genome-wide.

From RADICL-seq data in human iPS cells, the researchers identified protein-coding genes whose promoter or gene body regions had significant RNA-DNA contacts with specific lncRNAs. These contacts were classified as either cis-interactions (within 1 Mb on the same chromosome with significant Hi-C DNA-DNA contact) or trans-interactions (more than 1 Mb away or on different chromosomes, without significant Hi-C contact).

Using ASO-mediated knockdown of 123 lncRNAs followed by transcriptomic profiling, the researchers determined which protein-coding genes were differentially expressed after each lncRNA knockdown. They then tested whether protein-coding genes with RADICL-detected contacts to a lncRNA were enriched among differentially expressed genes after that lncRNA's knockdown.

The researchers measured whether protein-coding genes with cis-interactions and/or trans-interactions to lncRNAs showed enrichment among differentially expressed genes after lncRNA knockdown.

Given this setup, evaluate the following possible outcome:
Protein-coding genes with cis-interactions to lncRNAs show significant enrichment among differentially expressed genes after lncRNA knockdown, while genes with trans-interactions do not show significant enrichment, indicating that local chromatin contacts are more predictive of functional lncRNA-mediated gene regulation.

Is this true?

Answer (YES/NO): NO